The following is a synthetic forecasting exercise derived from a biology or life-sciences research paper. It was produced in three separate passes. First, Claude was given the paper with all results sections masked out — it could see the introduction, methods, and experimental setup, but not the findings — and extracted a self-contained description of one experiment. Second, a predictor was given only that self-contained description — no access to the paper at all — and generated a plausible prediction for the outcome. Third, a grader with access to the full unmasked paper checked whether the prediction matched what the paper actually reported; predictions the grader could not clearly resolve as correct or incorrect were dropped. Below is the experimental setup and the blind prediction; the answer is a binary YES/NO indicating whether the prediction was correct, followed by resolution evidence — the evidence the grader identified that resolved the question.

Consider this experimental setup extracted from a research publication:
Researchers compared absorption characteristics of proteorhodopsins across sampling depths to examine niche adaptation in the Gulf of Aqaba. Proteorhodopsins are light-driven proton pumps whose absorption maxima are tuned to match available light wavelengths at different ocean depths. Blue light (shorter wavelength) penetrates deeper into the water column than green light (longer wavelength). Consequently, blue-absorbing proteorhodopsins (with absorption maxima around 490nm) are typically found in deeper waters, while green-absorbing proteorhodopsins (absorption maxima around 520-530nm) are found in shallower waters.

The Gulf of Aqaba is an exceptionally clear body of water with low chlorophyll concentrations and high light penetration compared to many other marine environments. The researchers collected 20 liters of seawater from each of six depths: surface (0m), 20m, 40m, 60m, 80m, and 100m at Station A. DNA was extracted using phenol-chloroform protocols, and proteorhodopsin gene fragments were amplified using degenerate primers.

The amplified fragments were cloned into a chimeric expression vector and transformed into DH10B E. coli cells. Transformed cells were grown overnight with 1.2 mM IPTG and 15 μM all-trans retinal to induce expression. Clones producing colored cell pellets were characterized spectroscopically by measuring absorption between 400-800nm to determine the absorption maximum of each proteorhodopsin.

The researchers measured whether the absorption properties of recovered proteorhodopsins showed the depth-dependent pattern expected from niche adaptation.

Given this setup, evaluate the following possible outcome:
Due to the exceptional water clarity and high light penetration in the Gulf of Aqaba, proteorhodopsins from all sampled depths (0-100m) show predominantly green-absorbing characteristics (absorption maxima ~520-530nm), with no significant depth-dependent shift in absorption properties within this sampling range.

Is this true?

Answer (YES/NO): NO